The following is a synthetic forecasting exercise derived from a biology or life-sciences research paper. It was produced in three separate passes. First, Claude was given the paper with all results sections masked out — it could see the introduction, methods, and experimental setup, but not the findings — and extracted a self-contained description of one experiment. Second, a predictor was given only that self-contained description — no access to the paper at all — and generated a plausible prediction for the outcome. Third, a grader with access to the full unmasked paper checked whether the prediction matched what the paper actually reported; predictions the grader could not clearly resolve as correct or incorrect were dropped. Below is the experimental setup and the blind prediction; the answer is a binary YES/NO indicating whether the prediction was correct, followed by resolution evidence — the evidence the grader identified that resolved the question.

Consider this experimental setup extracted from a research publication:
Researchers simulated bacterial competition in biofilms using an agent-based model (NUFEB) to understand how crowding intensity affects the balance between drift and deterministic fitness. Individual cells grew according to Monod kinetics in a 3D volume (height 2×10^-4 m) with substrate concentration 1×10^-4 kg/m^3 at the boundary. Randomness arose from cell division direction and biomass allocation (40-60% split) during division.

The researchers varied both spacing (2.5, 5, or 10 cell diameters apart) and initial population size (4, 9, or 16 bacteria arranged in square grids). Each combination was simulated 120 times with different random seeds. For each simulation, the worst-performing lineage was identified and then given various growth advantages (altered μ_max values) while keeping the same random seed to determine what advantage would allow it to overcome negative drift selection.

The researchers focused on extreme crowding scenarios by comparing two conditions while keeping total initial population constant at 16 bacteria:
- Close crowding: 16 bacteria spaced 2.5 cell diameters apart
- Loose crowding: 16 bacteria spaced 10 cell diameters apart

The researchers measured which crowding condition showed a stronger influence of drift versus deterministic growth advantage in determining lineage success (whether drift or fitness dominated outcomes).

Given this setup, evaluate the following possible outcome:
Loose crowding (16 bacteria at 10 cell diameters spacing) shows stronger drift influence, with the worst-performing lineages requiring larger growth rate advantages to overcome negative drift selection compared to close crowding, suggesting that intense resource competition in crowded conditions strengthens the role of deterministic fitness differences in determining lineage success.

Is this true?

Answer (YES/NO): NO